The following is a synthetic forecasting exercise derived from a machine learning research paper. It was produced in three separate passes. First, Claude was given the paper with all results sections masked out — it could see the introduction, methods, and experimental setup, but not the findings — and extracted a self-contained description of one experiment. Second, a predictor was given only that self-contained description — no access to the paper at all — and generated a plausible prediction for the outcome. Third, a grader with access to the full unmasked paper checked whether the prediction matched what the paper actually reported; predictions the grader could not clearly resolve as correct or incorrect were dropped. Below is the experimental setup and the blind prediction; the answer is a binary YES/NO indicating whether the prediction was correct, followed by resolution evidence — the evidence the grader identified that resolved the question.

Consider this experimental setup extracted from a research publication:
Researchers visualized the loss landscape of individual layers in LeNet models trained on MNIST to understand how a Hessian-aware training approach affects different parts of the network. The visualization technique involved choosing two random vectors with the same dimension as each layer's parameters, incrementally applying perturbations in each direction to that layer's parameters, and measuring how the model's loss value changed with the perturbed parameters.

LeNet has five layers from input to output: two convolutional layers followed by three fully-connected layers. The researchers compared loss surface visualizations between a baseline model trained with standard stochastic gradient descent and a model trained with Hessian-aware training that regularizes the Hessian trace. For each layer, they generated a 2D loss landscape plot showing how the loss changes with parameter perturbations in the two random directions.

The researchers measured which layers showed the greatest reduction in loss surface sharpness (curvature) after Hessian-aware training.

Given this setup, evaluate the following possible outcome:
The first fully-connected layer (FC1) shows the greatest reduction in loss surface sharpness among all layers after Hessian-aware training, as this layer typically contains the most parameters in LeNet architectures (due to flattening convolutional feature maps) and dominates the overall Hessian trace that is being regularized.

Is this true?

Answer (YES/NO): NO